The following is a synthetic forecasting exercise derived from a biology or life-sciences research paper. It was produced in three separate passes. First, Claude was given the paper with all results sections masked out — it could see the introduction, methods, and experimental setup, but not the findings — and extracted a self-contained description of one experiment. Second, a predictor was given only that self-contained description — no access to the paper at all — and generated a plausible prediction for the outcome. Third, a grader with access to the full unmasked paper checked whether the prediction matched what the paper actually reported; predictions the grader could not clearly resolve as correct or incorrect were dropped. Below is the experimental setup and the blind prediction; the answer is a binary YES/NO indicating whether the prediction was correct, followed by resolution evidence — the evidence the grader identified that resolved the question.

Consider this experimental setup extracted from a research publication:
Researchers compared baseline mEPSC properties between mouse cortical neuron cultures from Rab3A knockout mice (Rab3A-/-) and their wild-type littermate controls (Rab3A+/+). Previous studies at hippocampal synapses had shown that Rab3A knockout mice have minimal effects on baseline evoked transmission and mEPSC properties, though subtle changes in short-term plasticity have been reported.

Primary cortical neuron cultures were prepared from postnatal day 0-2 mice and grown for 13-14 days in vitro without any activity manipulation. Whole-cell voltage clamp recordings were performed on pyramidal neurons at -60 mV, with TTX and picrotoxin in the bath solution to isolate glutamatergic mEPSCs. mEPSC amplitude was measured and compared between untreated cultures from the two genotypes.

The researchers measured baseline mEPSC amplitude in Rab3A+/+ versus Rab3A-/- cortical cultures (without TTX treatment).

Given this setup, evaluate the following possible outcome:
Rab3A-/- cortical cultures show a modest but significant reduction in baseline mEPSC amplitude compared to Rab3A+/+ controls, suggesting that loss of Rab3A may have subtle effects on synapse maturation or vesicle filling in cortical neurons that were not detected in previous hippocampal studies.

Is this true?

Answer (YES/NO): NO